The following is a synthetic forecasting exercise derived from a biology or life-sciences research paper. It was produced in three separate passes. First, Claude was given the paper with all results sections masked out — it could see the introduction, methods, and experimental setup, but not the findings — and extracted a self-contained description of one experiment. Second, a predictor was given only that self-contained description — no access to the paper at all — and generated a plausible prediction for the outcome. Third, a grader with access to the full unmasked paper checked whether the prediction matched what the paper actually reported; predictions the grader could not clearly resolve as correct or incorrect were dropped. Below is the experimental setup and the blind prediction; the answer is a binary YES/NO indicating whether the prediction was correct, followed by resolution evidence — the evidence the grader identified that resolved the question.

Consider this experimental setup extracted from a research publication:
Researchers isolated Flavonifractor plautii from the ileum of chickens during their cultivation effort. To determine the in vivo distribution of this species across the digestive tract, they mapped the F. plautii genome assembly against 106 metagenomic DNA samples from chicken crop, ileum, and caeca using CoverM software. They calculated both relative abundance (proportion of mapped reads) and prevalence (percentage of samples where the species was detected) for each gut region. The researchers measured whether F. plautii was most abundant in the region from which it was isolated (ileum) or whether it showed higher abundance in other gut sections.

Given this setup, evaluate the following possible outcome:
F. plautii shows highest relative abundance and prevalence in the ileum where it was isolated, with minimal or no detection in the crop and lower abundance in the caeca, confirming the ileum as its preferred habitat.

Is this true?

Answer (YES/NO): NO